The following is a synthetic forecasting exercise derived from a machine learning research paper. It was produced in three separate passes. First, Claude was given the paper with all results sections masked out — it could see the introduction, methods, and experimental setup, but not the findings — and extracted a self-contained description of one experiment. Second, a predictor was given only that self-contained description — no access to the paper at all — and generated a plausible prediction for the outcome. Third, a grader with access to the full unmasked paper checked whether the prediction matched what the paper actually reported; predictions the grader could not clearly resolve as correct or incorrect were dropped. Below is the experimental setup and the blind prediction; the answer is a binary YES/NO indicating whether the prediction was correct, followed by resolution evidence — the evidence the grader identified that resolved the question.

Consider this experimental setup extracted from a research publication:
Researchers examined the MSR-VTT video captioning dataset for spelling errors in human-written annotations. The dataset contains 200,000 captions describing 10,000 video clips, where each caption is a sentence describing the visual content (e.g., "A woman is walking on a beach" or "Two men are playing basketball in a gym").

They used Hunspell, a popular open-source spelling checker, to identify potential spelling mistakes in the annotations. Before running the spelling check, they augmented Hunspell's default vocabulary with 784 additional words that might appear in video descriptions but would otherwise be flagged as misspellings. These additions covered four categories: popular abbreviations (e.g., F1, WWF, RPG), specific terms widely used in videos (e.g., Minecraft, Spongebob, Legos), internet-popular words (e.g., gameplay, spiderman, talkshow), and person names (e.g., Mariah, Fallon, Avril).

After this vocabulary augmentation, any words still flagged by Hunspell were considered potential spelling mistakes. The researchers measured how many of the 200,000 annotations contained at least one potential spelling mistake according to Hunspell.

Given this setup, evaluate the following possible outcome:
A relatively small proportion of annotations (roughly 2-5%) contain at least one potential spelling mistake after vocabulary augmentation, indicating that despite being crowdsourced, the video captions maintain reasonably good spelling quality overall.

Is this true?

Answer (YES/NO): NO